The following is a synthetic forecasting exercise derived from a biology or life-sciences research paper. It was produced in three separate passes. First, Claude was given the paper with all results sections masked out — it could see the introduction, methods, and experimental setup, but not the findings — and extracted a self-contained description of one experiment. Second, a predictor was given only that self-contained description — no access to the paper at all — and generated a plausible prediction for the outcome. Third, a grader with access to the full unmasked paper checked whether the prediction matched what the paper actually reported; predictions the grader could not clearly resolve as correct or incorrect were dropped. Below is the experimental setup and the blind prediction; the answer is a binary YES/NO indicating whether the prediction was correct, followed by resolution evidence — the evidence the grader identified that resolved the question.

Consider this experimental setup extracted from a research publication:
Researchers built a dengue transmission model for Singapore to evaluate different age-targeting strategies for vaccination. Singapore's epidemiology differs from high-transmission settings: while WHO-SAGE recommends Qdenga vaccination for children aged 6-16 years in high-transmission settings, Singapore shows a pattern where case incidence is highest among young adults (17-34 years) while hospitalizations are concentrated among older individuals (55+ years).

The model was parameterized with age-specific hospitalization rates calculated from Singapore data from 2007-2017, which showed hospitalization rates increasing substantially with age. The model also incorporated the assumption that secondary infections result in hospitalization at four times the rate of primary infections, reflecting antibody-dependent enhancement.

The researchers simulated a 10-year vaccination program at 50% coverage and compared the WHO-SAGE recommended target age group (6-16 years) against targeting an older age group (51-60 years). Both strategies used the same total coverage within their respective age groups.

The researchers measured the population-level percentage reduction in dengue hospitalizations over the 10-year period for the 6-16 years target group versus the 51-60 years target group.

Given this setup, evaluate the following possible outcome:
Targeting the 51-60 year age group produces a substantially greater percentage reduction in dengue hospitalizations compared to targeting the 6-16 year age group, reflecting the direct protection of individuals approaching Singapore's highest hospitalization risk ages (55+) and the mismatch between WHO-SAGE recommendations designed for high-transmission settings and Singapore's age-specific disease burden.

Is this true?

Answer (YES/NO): YES